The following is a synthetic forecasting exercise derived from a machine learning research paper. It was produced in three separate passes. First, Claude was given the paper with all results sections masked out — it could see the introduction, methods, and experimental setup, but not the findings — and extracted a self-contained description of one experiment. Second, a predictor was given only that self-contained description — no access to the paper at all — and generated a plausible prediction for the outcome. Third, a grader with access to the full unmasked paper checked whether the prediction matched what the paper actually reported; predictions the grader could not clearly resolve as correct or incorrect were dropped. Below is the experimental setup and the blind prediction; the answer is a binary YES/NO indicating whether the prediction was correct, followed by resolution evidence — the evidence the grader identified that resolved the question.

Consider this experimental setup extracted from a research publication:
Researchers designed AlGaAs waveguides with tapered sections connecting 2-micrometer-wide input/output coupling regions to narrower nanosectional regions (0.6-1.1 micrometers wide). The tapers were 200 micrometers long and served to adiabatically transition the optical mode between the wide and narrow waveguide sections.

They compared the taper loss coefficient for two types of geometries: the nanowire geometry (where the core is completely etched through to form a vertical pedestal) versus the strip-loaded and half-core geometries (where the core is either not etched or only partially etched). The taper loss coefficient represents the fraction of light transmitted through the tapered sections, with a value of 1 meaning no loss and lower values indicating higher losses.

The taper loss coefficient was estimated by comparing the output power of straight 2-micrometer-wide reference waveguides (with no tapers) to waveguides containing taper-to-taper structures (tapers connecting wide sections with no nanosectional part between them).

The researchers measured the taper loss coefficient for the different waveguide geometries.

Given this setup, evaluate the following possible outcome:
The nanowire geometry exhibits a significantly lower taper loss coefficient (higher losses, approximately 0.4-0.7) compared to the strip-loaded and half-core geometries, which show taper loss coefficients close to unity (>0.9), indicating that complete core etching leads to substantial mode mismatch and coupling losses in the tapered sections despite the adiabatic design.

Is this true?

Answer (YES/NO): NO